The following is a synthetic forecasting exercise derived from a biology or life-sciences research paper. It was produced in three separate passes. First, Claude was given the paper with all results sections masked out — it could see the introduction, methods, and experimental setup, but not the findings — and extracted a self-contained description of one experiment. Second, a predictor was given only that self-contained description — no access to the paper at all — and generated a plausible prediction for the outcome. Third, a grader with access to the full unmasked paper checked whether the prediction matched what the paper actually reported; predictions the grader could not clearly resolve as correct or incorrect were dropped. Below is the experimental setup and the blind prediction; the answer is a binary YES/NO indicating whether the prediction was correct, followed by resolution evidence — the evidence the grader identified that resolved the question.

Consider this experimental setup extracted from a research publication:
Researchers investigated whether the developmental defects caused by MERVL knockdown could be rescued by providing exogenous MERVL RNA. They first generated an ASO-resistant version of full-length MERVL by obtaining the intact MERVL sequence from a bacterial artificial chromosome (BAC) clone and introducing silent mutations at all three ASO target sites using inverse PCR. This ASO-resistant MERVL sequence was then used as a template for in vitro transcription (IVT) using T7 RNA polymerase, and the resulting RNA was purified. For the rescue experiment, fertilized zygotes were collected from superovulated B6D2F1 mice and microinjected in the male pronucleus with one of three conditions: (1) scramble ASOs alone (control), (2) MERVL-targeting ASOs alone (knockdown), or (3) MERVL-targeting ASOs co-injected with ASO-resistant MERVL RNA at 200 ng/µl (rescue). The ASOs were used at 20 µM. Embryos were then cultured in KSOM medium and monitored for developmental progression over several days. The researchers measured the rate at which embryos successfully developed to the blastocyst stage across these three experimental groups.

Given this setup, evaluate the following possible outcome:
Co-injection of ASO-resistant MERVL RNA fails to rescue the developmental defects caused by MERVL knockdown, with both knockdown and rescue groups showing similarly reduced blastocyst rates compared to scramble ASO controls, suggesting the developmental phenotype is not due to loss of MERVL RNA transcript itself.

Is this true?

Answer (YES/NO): YES